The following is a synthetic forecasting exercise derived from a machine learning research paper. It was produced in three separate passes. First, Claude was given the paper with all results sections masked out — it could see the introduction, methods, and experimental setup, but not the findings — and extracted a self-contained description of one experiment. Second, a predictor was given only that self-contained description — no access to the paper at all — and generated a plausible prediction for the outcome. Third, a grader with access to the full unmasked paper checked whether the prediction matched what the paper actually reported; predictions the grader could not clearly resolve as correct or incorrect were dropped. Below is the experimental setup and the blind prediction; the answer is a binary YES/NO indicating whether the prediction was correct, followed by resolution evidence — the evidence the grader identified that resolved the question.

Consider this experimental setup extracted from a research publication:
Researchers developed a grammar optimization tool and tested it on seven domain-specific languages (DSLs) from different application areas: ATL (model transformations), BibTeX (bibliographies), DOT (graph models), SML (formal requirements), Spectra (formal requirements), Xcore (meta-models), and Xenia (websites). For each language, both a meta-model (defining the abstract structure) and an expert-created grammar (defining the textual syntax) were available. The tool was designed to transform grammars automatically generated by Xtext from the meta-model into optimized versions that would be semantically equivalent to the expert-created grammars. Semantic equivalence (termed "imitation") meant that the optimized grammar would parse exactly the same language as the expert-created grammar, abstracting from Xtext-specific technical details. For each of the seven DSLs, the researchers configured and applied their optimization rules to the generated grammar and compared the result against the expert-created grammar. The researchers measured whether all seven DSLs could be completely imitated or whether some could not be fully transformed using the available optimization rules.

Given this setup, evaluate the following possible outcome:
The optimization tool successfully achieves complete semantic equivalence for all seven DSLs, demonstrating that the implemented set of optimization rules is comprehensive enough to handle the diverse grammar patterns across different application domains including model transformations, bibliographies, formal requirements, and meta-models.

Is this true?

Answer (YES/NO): NO